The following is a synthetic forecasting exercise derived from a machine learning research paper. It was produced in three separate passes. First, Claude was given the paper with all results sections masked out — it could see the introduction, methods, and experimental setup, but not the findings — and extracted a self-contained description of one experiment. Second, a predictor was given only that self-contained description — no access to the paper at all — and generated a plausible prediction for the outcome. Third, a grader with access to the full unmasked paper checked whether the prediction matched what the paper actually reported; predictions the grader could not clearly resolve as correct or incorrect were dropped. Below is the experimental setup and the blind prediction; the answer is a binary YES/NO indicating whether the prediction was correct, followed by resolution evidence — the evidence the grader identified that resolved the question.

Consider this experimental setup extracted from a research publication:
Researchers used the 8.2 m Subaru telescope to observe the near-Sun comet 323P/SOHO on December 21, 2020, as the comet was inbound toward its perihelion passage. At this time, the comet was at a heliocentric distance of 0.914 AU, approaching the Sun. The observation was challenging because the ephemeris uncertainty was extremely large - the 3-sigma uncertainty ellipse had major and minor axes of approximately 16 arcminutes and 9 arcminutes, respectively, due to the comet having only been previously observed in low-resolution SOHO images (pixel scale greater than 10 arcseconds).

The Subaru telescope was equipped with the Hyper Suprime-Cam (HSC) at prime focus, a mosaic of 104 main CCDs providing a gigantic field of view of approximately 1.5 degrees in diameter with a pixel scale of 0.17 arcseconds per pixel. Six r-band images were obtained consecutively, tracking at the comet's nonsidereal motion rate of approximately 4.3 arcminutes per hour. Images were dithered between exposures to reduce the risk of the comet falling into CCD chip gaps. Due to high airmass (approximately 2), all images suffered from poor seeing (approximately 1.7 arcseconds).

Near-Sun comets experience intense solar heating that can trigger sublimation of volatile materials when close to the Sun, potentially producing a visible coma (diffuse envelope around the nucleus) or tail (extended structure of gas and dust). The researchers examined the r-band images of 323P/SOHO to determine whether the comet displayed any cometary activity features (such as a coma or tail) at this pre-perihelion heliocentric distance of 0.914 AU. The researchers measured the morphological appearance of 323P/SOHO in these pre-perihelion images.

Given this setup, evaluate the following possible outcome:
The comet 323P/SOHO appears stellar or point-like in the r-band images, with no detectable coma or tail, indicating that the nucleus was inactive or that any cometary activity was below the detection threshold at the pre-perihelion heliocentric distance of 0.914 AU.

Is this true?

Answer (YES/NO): YES